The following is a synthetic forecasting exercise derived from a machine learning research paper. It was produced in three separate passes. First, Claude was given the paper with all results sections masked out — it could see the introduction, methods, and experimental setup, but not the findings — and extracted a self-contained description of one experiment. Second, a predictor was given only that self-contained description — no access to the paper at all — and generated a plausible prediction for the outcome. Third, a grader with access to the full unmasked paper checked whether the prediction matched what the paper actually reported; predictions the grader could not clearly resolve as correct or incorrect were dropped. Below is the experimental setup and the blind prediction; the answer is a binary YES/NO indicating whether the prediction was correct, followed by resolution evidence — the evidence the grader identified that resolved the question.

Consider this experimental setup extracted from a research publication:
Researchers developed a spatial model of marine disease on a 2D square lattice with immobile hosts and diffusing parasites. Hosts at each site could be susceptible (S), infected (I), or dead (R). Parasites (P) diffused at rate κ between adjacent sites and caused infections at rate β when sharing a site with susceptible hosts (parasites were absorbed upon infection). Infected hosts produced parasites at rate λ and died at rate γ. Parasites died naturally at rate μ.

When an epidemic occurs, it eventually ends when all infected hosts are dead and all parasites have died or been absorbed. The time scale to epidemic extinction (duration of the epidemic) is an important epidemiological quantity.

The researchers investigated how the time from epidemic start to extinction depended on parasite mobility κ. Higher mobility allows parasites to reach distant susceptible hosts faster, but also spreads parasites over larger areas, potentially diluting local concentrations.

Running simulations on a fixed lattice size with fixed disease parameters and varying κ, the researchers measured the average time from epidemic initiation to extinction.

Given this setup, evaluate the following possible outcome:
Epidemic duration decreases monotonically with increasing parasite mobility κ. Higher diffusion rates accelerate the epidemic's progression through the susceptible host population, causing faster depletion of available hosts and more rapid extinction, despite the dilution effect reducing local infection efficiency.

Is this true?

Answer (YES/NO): YES